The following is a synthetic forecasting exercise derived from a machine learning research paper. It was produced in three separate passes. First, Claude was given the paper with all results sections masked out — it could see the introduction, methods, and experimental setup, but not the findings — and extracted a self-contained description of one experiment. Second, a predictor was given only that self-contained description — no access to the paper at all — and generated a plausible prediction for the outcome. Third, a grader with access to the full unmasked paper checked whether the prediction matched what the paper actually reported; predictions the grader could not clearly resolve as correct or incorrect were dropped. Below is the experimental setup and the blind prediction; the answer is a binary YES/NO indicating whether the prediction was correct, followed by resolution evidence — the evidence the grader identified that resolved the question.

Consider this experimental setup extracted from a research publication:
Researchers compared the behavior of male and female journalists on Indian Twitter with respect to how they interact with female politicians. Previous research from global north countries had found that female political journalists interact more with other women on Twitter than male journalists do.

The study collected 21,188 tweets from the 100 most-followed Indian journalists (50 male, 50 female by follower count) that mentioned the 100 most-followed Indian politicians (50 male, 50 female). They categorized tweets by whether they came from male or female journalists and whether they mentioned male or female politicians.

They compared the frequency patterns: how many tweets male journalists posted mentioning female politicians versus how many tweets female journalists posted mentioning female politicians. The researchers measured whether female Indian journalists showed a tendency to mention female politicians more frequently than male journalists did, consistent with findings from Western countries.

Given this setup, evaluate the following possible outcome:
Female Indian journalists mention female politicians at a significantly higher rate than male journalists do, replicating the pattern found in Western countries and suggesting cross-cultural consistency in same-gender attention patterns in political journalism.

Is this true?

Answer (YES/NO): NO